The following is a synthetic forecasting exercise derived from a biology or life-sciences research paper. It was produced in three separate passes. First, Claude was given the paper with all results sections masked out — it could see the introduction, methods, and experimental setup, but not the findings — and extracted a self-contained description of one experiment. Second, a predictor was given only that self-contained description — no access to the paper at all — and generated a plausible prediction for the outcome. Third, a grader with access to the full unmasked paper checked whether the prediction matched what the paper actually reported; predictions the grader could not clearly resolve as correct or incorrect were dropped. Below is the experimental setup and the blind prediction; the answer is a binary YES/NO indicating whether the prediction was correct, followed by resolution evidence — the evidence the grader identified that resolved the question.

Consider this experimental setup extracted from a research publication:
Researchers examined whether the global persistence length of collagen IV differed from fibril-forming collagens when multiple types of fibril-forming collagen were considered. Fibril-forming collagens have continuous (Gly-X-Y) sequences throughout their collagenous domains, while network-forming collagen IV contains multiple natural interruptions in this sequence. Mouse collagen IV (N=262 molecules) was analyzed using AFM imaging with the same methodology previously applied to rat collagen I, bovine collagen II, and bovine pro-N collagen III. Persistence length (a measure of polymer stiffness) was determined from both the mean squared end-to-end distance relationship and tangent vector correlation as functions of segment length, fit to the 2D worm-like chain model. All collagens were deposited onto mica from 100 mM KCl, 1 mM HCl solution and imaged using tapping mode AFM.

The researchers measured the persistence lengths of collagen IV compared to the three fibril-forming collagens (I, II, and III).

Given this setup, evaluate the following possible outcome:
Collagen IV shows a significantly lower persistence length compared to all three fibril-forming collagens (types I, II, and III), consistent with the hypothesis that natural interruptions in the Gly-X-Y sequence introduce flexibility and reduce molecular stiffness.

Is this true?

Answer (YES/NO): YES